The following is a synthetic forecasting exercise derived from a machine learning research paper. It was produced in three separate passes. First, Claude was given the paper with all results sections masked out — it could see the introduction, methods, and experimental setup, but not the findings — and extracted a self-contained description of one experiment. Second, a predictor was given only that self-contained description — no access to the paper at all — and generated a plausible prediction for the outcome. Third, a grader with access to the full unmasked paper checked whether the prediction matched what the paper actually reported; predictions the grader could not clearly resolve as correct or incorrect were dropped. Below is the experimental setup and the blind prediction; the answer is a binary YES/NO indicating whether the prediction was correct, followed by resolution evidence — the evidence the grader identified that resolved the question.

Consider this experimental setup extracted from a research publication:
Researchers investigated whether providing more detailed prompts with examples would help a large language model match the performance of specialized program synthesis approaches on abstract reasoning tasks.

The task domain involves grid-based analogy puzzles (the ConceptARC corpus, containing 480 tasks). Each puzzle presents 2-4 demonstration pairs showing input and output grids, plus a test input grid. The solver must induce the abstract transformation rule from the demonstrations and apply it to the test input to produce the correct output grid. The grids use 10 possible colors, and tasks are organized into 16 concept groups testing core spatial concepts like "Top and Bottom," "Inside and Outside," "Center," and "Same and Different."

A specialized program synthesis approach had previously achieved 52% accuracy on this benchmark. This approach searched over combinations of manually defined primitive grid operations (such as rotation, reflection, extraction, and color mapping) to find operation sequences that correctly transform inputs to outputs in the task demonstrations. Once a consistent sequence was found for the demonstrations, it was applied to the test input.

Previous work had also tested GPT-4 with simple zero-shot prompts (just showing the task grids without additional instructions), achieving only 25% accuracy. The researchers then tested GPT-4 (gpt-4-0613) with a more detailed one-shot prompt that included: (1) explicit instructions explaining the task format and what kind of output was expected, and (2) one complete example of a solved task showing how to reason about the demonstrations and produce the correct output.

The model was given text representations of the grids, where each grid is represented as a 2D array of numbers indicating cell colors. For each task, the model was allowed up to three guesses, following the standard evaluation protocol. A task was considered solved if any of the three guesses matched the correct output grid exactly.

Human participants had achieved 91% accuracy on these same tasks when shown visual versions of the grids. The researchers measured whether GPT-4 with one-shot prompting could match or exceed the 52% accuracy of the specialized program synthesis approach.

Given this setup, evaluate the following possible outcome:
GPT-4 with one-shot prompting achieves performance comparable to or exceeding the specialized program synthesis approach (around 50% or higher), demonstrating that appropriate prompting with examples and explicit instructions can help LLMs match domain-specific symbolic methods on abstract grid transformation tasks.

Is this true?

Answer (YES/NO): NO